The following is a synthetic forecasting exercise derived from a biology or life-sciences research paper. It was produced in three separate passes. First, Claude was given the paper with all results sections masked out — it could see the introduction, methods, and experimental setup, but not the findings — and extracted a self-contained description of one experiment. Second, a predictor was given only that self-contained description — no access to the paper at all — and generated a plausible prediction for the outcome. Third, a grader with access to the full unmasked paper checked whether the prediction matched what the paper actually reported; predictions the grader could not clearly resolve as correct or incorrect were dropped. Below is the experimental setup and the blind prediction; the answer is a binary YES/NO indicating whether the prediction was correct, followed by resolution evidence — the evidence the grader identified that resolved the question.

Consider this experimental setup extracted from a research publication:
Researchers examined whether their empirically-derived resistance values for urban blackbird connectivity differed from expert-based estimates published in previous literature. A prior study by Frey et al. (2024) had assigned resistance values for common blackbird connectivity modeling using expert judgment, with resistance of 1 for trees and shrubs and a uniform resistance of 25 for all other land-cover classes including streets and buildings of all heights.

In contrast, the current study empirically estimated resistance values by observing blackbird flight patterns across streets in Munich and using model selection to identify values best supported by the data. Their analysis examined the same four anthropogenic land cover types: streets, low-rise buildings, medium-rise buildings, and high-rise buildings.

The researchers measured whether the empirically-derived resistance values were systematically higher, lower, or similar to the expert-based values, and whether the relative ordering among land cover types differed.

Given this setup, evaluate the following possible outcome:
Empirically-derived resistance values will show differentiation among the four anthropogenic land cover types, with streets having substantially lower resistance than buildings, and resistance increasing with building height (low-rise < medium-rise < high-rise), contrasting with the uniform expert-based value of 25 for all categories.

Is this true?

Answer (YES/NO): NO